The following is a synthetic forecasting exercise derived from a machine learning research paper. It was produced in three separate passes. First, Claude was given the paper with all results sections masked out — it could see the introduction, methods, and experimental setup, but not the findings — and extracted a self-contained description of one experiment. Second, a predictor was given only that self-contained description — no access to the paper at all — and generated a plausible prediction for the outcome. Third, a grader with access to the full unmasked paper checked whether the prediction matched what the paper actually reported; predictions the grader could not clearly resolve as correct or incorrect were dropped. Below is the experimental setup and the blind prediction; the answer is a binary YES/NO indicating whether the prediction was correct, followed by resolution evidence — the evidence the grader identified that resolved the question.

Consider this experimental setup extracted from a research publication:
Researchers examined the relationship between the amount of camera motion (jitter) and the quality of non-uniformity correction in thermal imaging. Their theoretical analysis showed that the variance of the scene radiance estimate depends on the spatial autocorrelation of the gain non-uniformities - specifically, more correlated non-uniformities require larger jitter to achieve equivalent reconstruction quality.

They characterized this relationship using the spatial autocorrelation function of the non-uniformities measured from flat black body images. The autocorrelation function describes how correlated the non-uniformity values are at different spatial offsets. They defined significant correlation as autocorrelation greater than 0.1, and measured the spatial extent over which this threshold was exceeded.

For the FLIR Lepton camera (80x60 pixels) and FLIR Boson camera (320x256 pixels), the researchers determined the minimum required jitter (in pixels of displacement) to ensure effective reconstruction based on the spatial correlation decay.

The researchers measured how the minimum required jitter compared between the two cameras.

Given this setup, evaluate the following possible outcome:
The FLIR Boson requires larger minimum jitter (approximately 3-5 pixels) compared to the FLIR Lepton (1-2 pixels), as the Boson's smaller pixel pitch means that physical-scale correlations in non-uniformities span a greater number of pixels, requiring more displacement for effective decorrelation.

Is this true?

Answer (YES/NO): NO